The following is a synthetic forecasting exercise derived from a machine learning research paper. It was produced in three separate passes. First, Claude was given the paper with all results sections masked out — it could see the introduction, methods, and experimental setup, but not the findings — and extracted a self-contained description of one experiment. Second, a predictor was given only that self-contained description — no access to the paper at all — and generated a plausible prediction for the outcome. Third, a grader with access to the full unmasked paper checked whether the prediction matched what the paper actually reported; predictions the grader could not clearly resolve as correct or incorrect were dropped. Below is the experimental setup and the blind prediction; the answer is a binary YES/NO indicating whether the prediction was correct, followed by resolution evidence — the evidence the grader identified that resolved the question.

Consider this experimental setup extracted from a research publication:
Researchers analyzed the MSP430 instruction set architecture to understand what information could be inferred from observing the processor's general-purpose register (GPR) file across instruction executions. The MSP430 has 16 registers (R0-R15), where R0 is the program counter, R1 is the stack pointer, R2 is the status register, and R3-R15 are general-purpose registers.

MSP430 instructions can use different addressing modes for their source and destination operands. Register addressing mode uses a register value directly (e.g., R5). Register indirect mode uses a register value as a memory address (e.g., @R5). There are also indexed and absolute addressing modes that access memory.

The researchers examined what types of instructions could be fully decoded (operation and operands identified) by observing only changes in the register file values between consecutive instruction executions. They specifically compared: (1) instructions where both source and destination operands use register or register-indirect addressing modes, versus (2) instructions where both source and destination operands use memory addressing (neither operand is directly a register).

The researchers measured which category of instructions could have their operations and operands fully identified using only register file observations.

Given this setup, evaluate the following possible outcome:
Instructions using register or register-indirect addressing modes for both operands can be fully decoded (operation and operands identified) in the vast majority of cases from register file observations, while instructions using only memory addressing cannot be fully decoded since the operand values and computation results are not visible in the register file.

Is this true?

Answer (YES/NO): YES